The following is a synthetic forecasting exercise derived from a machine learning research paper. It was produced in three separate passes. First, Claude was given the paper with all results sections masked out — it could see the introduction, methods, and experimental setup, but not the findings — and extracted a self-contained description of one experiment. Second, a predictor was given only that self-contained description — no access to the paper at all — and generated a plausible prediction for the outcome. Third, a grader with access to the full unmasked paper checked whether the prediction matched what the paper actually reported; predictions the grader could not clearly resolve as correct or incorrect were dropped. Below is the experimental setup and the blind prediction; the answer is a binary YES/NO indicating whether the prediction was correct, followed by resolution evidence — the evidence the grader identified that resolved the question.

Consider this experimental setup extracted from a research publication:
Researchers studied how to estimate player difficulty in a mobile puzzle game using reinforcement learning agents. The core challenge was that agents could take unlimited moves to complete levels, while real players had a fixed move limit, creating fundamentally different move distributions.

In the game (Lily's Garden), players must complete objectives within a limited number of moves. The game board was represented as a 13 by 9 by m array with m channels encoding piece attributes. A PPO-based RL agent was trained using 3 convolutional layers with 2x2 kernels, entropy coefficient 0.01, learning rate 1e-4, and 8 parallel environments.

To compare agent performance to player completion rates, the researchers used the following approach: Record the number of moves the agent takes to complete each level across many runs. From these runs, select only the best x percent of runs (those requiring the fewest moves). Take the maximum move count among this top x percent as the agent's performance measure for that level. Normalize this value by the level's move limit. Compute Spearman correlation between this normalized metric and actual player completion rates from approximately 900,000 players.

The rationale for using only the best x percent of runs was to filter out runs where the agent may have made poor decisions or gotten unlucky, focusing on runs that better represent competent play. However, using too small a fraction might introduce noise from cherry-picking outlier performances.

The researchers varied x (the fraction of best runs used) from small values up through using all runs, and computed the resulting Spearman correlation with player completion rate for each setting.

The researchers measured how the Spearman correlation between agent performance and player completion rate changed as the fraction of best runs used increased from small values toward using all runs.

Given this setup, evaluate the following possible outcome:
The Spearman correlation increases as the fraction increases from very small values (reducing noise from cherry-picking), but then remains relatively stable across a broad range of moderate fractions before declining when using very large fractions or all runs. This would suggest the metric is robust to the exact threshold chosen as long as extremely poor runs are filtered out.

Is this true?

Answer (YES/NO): NO